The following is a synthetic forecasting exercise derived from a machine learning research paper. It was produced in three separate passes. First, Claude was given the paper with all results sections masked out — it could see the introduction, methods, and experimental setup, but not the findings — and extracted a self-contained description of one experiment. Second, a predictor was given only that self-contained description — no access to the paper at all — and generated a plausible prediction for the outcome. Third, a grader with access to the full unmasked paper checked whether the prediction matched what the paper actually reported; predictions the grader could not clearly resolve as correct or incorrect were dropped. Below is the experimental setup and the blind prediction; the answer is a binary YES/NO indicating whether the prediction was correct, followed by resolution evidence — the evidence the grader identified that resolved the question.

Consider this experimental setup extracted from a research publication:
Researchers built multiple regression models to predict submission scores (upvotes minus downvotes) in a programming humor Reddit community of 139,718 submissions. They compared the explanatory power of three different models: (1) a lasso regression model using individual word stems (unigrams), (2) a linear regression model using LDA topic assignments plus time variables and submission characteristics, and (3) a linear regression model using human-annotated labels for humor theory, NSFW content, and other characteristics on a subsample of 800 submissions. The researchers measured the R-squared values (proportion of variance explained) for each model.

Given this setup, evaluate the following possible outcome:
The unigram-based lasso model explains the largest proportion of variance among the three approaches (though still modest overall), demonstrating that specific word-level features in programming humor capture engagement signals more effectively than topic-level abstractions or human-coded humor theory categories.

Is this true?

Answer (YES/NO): YES